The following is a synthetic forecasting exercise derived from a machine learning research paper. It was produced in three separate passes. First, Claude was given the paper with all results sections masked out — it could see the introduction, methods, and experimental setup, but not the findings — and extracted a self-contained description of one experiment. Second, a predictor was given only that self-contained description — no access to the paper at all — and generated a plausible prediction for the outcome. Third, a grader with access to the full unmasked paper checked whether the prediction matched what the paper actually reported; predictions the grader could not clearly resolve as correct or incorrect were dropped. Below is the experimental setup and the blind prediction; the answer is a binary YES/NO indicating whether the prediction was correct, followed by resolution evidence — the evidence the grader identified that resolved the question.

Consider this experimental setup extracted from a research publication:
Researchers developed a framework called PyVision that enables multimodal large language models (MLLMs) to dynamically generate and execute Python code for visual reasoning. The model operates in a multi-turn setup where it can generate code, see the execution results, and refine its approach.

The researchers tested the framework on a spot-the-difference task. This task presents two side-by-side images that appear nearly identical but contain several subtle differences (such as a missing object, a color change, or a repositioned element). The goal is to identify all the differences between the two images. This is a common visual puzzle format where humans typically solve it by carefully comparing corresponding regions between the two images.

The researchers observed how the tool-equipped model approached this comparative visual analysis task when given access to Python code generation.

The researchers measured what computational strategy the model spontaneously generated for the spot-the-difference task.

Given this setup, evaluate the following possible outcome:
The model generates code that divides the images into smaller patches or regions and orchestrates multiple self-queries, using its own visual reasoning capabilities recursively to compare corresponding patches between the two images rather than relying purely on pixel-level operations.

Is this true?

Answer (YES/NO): NO